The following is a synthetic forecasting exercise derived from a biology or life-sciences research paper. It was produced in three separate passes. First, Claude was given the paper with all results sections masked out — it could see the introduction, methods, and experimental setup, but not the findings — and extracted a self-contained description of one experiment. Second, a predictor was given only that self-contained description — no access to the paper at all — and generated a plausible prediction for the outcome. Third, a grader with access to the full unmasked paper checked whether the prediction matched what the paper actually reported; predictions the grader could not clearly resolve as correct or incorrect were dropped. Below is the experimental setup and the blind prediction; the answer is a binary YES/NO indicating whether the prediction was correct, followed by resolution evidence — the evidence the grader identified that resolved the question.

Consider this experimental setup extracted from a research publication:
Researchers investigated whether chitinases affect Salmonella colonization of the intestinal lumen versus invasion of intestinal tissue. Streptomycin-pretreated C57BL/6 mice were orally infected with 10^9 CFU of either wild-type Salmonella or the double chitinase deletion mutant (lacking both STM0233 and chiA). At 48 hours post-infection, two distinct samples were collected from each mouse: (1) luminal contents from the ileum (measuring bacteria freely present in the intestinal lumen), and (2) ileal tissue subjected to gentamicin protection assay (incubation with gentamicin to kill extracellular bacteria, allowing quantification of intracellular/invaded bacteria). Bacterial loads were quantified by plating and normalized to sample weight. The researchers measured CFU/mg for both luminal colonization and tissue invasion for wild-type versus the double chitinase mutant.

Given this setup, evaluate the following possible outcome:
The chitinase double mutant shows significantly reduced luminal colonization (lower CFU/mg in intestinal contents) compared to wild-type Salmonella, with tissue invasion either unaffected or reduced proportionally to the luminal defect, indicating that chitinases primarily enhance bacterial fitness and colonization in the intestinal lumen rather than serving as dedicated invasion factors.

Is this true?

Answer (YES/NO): NO